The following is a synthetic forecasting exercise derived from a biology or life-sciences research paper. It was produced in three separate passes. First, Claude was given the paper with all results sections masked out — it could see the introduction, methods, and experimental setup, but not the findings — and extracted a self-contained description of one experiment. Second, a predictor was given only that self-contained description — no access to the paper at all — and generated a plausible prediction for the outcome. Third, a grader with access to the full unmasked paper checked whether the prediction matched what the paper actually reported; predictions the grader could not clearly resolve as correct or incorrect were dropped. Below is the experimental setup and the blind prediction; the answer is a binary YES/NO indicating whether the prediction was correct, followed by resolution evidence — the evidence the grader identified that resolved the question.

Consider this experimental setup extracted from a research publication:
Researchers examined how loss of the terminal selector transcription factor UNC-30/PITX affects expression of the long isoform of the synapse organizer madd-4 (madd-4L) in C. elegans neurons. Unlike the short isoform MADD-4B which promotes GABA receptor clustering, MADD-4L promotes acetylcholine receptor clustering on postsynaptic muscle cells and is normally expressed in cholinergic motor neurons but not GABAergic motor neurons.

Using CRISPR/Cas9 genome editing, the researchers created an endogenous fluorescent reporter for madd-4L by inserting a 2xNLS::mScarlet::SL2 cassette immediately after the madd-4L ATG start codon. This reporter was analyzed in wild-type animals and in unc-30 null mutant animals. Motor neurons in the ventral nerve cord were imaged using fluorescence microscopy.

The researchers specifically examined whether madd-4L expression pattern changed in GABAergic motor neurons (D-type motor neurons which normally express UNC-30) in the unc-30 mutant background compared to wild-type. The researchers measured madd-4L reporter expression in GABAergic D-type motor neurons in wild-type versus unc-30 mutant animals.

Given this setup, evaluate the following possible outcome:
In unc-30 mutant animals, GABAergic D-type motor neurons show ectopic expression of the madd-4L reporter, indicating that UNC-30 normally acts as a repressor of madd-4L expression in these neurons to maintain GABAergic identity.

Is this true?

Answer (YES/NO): YES